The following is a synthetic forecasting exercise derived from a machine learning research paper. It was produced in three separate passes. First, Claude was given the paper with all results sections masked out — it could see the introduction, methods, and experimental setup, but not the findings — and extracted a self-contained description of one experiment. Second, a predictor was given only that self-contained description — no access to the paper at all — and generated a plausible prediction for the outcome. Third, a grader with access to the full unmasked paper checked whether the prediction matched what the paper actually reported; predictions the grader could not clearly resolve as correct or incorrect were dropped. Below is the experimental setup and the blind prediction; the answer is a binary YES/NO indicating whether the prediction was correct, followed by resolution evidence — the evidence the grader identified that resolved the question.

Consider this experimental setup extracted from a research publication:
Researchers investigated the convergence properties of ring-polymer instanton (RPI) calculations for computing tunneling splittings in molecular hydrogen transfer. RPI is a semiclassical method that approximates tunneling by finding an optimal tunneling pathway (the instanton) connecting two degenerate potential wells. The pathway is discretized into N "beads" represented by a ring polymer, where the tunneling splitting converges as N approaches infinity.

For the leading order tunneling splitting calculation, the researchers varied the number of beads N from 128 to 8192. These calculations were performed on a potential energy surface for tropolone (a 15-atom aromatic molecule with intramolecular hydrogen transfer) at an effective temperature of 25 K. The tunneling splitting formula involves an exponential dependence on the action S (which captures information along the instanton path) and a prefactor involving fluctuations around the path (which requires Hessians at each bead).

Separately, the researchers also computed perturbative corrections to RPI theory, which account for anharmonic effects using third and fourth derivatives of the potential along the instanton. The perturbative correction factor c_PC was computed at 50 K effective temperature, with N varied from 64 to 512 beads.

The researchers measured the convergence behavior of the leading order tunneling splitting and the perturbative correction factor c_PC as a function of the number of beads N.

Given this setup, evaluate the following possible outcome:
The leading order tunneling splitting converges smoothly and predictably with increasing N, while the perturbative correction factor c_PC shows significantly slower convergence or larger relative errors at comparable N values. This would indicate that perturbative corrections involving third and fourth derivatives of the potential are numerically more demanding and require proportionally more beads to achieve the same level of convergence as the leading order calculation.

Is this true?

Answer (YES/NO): NO